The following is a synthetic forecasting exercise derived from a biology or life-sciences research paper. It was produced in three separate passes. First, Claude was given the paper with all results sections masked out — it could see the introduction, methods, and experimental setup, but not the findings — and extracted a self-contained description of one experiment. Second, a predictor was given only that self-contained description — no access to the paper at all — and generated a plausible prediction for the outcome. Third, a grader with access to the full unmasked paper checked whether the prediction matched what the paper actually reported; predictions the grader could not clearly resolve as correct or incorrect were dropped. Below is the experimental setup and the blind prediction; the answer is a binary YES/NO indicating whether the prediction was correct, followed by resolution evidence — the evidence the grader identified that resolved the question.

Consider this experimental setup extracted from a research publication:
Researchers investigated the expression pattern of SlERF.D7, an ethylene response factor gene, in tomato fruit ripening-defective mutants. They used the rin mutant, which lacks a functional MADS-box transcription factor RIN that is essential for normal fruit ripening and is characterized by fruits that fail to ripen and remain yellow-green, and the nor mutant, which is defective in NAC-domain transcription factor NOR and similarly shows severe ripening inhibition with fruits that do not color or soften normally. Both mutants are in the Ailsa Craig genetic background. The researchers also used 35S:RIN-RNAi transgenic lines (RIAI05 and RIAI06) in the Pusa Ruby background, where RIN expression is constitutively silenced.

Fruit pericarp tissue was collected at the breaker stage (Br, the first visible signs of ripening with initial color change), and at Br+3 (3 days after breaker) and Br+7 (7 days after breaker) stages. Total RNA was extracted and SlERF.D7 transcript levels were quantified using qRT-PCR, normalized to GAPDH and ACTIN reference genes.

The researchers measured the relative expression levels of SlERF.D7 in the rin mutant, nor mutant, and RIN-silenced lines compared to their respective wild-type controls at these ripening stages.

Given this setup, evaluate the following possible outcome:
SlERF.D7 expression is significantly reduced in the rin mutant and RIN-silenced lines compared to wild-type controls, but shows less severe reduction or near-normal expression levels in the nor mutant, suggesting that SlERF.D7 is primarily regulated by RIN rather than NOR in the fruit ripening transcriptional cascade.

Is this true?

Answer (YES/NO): NO